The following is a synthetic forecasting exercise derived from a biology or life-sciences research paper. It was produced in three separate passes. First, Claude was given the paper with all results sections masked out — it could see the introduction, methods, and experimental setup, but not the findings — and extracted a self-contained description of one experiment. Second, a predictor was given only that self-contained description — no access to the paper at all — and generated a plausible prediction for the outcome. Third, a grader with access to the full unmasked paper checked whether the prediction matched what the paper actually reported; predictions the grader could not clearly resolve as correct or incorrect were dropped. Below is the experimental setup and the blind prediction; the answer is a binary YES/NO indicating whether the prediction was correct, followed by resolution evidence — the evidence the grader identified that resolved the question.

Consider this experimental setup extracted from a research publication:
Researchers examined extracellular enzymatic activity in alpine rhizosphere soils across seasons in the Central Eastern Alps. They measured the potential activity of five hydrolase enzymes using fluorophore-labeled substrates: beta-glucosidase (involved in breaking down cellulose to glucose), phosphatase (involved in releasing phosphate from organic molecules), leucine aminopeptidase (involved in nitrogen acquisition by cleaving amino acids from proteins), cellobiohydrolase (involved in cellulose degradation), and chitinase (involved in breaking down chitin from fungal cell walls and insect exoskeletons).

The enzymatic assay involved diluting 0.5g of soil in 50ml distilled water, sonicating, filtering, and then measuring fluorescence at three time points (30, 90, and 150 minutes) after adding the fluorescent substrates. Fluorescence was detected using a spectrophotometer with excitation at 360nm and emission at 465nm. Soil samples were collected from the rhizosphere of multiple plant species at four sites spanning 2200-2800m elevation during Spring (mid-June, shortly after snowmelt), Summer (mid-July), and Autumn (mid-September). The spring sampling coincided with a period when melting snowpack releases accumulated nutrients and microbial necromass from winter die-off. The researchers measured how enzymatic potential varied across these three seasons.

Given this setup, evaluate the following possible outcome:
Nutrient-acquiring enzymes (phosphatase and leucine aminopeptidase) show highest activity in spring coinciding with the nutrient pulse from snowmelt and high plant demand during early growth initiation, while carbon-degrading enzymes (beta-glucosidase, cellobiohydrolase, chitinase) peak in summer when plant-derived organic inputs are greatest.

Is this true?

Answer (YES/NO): NO